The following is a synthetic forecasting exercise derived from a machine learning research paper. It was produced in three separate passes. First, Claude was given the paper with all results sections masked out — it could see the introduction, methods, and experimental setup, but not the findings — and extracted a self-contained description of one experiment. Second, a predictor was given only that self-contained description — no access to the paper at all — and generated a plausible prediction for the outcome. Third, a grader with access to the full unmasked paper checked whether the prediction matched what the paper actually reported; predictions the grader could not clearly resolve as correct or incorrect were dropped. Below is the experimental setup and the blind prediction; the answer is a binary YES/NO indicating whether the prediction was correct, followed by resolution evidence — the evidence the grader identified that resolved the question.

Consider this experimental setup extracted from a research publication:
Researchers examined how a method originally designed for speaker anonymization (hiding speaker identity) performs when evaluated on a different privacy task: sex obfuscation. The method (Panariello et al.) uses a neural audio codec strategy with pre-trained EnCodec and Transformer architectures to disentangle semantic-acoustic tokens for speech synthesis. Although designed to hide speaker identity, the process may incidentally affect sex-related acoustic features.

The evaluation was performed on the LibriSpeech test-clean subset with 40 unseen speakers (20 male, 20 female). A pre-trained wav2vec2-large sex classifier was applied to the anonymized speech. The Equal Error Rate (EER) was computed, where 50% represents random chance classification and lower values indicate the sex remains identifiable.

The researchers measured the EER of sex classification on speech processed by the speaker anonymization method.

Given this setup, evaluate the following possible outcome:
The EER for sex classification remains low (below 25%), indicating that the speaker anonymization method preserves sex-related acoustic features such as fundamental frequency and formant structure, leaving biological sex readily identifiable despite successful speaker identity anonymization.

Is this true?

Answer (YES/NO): NO